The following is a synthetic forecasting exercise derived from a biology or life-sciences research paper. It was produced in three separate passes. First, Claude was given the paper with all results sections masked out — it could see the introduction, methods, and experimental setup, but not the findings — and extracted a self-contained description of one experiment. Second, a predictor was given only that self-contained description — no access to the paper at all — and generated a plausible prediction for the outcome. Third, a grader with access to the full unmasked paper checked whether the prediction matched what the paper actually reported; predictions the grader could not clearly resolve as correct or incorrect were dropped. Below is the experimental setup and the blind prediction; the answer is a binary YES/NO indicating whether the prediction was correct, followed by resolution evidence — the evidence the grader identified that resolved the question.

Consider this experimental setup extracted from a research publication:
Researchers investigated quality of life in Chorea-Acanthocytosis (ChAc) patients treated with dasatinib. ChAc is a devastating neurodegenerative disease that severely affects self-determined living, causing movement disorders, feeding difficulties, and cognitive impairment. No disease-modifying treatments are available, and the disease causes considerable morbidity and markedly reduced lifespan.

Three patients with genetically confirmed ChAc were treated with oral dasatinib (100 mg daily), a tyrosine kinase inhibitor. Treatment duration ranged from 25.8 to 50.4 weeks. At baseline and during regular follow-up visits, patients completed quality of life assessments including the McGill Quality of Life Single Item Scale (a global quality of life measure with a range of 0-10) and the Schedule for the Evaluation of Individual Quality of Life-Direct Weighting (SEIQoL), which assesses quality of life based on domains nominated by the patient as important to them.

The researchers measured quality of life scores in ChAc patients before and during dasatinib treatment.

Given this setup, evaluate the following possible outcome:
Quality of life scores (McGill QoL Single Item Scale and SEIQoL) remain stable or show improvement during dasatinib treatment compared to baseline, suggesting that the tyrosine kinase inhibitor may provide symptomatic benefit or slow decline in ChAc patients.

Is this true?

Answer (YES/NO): NO